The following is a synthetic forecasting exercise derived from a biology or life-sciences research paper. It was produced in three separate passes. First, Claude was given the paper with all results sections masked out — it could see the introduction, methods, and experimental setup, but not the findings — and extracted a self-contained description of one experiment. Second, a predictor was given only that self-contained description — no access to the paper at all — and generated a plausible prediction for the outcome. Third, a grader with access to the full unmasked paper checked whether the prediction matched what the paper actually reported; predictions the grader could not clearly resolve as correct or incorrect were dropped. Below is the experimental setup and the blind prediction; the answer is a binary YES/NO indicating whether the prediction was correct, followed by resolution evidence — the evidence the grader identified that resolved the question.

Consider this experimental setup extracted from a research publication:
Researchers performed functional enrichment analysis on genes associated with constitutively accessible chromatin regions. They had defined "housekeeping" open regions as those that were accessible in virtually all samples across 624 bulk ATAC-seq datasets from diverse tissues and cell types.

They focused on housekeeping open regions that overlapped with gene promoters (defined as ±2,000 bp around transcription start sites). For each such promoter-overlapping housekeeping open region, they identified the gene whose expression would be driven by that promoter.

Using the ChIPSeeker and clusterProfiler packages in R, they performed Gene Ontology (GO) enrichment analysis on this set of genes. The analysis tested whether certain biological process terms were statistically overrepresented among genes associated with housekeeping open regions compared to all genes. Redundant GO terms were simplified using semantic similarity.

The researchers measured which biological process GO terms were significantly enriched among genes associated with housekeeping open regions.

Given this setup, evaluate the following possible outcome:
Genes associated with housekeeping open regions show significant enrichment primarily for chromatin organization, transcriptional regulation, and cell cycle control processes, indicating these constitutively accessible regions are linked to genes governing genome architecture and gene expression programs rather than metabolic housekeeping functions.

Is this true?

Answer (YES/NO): NO